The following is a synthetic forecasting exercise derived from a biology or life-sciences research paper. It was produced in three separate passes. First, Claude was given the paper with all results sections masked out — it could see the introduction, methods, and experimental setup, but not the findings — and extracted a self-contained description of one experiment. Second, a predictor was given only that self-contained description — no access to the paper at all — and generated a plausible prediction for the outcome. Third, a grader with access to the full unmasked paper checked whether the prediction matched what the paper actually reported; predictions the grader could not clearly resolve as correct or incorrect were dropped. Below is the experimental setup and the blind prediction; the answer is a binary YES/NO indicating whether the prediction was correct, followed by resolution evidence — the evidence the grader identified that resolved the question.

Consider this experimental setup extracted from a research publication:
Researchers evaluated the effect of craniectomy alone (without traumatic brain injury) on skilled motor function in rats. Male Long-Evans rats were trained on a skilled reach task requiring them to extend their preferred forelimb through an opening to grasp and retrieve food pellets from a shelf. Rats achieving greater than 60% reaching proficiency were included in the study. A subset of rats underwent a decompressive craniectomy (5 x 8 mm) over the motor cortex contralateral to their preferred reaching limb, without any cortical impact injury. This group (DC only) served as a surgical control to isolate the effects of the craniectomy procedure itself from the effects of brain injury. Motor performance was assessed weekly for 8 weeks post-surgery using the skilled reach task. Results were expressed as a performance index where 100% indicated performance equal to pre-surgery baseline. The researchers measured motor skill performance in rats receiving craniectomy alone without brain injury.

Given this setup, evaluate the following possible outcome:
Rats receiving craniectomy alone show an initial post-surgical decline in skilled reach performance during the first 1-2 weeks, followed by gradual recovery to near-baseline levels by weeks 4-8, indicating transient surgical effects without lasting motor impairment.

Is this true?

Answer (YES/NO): NO